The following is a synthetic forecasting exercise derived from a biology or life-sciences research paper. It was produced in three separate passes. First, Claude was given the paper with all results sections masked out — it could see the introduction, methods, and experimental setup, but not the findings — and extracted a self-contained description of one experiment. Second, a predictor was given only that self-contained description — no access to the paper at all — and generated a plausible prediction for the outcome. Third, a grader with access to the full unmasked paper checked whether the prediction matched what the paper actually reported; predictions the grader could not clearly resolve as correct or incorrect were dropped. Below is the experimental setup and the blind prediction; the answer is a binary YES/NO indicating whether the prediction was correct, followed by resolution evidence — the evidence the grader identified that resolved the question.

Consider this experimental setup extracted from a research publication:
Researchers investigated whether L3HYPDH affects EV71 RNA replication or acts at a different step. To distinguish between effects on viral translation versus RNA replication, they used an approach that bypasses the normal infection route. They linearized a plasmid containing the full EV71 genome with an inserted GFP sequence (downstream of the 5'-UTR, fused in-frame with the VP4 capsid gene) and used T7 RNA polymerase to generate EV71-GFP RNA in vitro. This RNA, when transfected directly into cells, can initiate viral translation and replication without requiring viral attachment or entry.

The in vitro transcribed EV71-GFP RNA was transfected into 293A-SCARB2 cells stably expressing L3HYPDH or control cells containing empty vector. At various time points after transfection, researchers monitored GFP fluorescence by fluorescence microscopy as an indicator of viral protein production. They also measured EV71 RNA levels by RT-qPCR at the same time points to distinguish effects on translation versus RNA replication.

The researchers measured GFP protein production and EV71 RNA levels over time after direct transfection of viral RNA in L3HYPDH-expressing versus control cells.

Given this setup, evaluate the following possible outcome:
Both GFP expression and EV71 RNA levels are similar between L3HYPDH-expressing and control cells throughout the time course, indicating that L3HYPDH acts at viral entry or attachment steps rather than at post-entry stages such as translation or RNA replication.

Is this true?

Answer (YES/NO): NO